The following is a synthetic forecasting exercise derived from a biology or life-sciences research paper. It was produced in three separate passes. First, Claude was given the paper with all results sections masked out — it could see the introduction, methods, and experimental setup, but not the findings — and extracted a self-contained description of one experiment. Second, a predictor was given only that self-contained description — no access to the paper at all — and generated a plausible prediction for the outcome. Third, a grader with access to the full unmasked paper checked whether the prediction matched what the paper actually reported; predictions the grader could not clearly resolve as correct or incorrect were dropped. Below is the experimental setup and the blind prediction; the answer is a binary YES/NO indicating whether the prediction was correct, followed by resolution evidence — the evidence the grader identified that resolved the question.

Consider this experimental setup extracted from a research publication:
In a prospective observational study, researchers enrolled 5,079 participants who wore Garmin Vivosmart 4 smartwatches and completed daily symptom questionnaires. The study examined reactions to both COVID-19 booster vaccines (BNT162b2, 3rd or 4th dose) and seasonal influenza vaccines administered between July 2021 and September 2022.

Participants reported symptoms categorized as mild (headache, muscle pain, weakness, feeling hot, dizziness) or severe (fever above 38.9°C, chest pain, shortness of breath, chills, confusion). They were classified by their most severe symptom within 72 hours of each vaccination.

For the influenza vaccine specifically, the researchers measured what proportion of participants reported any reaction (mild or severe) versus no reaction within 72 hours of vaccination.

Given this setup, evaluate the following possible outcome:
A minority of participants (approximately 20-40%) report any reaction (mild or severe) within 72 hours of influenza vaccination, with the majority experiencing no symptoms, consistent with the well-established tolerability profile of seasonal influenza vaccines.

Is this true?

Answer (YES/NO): YES